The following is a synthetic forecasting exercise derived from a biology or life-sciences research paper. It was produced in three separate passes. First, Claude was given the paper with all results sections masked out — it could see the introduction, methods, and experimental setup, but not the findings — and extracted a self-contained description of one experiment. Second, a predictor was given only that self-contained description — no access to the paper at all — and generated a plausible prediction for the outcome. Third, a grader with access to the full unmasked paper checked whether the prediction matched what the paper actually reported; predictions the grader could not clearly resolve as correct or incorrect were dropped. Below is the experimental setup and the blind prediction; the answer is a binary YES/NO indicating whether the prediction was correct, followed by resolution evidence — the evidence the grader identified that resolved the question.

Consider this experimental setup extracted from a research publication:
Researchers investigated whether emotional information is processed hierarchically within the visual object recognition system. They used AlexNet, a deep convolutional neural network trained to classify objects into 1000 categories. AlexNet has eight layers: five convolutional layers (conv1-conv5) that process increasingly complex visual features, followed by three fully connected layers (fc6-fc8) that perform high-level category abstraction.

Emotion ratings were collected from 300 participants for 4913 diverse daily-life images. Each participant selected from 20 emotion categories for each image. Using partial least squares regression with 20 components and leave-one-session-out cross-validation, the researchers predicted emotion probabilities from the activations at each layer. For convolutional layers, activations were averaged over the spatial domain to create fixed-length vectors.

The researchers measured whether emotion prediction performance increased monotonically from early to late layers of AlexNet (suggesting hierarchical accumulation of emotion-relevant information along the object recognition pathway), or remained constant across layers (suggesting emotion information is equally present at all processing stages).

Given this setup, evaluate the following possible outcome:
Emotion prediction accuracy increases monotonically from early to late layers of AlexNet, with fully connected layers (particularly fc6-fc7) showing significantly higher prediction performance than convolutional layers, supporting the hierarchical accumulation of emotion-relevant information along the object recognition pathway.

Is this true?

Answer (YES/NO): YES